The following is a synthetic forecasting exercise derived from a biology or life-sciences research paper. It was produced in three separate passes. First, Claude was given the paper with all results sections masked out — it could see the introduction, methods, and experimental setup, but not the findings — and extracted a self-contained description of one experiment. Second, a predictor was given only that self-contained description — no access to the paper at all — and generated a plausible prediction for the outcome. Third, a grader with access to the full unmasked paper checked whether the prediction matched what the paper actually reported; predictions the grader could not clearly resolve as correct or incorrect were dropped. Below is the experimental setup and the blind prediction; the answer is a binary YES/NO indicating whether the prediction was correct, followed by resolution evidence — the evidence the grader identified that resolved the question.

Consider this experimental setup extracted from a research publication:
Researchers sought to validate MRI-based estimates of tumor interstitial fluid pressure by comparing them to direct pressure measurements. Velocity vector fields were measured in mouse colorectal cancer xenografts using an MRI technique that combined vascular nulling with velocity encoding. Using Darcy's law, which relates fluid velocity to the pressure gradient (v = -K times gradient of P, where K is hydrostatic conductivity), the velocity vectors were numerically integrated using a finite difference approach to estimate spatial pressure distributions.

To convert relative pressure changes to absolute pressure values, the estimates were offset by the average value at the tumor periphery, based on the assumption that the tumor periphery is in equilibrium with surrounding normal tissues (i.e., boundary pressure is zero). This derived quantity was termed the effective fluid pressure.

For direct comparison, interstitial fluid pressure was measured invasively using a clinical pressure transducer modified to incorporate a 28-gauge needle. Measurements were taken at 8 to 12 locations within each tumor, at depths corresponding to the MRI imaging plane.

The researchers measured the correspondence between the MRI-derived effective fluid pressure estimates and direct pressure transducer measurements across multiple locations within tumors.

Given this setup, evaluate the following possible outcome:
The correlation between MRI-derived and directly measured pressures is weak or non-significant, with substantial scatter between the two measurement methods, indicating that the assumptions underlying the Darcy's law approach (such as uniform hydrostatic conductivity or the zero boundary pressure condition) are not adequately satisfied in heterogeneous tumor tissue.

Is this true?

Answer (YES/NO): NO